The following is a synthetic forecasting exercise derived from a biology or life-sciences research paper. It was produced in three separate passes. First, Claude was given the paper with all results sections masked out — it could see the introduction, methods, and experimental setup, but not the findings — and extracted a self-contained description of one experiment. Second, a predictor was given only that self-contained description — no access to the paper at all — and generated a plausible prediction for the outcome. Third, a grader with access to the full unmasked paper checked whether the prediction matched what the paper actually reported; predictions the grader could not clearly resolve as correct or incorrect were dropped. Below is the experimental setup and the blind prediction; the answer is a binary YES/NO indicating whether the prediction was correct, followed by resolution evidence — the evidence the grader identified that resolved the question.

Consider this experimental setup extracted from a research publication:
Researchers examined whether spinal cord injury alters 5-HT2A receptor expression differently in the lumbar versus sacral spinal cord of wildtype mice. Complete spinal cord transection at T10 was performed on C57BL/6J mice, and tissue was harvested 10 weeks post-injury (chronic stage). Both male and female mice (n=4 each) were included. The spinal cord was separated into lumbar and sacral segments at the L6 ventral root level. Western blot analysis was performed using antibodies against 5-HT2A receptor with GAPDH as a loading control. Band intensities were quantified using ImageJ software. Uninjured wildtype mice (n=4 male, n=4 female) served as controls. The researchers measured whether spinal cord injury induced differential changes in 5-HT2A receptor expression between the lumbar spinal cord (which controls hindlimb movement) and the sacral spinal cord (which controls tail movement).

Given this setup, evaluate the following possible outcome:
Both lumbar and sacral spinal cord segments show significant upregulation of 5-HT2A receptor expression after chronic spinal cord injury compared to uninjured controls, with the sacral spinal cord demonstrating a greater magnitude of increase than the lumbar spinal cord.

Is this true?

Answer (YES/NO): NO